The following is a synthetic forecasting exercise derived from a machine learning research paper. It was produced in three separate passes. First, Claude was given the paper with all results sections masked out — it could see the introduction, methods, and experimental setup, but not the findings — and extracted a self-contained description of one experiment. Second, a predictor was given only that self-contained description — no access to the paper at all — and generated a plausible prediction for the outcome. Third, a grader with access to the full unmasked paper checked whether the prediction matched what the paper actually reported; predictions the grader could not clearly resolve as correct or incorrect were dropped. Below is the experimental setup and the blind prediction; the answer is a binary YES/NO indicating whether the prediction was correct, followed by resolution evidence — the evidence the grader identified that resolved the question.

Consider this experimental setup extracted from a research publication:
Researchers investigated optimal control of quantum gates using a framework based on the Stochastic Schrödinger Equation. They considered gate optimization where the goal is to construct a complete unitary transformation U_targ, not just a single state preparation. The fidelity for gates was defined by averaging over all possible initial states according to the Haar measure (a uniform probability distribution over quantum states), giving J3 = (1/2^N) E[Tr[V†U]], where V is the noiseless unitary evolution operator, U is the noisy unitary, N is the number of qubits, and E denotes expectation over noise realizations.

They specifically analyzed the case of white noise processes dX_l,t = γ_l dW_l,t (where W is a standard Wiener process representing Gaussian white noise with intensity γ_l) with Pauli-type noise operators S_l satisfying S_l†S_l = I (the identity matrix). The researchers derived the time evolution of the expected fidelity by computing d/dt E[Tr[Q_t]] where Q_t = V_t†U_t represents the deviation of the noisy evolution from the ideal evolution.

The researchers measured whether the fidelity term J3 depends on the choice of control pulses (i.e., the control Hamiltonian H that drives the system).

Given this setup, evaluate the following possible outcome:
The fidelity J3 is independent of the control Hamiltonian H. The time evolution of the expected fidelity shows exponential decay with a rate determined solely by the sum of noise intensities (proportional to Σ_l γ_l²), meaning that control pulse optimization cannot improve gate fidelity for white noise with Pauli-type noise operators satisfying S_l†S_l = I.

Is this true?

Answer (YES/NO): YES